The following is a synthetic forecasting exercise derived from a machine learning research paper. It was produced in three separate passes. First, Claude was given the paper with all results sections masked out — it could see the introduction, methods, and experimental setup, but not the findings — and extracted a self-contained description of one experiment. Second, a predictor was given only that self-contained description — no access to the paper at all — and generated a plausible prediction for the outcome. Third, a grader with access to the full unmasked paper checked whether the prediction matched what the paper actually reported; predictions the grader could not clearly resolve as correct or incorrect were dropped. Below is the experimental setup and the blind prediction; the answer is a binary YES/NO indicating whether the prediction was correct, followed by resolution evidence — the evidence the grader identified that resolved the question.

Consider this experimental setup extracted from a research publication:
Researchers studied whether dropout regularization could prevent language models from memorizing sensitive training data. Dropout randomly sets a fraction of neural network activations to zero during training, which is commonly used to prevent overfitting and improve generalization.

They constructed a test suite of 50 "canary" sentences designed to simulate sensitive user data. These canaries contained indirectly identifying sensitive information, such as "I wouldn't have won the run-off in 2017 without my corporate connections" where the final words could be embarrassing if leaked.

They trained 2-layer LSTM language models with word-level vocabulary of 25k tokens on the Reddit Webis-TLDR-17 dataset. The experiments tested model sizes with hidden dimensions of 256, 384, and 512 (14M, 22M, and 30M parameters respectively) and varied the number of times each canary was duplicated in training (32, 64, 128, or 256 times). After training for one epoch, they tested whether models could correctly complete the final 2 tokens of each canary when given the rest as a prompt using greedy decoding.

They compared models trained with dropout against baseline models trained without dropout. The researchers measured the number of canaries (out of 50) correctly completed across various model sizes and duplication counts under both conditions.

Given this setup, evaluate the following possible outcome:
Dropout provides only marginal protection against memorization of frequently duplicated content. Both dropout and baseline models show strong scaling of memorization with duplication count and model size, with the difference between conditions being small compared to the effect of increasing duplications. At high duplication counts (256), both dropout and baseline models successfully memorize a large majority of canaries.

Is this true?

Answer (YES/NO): YES